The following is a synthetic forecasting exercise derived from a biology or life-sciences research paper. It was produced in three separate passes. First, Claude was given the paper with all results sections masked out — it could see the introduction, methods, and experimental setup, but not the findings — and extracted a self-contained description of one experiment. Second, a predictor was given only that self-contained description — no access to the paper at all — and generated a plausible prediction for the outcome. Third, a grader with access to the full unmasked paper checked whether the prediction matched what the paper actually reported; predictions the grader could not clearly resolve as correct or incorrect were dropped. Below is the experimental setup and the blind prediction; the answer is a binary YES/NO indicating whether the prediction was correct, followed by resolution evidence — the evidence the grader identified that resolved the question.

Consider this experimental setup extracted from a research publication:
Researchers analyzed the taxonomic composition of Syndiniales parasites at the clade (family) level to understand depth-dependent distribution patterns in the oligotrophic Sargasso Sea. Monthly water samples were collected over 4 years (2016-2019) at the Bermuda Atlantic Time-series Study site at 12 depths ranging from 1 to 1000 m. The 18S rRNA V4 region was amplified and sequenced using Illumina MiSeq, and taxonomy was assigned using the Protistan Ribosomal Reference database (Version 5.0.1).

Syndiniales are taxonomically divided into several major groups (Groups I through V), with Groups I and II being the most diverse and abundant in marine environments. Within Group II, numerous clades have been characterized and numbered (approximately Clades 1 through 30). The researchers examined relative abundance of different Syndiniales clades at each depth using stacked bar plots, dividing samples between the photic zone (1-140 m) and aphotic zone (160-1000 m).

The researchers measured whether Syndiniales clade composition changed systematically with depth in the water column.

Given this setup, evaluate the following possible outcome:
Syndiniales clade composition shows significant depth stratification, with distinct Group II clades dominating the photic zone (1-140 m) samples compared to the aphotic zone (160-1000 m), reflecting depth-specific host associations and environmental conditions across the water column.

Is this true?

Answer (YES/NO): YES